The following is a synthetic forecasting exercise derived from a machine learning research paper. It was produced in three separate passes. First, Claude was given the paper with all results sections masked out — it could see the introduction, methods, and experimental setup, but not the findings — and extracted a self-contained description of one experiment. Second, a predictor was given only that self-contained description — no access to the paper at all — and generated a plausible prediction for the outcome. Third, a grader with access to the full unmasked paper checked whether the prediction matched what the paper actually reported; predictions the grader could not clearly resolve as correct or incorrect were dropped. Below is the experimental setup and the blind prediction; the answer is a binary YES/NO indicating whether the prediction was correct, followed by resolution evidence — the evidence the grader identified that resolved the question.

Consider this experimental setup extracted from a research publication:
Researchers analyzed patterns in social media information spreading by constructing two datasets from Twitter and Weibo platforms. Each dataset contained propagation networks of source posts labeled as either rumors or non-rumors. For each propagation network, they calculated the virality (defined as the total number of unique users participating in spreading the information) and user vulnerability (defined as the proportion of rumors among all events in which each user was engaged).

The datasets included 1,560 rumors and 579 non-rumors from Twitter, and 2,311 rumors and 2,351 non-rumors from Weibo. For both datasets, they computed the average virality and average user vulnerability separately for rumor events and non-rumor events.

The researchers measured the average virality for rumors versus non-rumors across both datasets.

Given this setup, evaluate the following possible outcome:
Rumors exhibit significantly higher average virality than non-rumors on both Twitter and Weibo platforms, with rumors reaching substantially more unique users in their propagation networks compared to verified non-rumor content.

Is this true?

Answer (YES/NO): NO